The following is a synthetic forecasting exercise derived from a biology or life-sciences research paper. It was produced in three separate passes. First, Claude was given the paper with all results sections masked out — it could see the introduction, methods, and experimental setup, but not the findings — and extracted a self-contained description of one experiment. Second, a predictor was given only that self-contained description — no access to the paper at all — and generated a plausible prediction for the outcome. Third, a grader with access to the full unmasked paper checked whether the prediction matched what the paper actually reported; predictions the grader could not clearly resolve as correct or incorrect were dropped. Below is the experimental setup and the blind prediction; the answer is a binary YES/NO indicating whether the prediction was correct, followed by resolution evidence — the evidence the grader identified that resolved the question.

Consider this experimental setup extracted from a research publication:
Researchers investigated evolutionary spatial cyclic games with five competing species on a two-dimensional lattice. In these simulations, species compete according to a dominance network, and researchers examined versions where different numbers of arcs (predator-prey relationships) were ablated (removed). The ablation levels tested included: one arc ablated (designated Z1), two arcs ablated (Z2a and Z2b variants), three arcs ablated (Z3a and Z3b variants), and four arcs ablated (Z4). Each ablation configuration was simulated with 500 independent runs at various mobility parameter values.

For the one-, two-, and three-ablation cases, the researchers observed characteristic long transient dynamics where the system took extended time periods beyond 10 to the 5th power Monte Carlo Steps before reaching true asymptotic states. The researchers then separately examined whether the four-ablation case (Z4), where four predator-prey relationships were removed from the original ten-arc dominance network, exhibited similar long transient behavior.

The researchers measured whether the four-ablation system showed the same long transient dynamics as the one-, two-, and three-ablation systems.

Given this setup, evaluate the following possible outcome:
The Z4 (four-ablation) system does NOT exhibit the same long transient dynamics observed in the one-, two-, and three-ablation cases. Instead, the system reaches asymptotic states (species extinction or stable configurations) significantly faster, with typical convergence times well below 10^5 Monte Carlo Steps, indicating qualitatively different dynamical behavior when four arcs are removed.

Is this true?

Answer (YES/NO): NO